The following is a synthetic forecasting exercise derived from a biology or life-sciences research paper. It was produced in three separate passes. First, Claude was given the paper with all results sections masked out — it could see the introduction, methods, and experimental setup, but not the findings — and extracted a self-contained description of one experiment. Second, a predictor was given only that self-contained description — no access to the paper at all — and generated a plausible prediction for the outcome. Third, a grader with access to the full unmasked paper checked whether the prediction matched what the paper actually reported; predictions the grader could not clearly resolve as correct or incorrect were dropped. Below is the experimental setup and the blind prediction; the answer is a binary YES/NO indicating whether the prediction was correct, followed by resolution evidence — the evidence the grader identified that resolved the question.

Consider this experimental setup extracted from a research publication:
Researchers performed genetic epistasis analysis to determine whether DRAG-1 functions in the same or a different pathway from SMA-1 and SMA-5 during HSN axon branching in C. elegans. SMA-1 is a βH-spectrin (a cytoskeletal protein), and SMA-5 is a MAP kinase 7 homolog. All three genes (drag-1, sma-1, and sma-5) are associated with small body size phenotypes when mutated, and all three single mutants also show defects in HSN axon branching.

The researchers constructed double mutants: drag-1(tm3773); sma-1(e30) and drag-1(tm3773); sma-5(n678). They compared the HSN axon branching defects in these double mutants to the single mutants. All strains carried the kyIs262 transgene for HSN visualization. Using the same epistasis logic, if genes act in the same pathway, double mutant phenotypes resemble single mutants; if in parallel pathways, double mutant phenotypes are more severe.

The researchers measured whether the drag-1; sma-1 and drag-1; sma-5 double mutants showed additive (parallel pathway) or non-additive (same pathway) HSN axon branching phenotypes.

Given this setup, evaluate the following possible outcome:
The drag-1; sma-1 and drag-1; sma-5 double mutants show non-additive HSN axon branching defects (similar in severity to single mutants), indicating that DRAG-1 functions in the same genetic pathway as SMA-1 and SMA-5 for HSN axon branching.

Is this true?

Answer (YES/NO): NO